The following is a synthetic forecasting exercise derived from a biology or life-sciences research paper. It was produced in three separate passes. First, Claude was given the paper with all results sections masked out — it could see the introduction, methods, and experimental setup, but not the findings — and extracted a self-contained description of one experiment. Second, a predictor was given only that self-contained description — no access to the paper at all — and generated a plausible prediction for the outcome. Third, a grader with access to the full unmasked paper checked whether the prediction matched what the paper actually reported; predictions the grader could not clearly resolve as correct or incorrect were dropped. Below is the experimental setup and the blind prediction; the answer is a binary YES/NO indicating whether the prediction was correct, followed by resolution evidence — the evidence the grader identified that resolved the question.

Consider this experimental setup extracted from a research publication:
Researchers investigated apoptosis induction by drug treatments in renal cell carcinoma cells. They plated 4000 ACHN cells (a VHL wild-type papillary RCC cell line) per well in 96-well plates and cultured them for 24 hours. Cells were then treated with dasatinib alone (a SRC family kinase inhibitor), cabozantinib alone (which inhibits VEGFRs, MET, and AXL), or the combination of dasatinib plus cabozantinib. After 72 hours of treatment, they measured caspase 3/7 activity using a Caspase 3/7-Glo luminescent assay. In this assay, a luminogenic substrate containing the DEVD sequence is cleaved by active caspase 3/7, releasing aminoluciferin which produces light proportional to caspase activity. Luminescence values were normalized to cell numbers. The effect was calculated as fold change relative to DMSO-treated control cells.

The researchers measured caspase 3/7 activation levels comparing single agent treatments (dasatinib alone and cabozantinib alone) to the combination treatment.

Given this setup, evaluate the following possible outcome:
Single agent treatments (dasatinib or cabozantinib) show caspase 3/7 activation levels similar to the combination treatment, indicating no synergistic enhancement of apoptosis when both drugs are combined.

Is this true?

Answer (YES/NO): NO